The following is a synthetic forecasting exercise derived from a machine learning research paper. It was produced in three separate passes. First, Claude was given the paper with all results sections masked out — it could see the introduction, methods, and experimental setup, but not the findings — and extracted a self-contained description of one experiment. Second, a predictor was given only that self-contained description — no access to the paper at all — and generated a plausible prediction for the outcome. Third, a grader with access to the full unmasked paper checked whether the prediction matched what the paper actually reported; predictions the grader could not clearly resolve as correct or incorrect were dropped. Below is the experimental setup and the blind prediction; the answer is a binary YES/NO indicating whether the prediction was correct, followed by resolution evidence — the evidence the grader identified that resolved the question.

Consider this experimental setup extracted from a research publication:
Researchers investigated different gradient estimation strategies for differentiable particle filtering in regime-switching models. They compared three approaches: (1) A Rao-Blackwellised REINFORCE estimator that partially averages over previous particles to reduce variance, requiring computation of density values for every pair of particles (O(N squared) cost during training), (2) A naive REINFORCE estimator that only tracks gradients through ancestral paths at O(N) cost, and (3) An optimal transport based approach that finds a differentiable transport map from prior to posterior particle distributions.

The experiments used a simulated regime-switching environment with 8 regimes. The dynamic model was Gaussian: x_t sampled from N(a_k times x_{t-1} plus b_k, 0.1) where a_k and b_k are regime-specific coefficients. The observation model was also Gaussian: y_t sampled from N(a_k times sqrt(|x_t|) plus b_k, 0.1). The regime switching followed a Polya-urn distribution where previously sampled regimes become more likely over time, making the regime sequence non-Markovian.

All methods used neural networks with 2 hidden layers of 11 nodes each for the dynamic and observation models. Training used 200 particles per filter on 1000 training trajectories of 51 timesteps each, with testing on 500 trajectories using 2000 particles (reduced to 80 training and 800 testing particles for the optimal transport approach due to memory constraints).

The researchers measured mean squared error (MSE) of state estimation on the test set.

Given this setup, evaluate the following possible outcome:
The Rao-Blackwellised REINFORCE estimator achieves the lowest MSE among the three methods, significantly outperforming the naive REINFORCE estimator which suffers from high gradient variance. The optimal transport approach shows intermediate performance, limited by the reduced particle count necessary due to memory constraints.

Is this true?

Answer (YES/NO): NO